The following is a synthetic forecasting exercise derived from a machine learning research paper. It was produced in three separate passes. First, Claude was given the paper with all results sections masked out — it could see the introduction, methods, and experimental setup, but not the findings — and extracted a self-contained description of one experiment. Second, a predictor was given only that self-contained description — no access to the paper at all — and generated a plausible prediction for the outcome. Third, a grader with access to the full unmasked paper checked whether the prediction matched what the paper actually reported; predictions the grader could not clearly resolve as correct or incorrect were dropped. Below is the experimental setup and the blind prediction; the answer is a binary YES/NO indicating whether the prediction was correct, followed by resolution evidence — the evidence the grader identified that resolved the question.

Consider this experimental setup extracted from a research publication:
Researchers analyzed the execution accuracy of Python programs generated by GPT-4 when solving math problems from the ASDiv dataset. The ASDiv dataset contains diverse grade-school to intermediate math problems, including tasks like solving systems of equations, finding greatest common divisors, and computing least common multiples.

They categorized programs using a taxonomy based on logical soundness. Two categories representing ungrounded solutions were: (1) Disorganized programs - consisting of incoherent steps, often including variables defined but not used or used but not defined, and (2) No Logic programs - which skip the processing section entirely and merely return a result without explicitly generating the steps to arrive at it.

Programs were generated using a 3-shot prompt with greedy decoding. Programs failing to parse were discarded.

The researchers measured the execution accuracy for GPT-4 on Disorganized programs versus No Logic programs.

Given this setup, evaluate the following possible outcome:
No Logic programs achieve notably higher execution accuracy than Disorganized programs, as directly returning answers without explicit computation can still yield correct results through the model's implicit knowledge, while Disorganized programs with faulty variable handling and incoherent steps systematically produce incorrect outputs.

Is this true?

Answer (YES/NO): NO